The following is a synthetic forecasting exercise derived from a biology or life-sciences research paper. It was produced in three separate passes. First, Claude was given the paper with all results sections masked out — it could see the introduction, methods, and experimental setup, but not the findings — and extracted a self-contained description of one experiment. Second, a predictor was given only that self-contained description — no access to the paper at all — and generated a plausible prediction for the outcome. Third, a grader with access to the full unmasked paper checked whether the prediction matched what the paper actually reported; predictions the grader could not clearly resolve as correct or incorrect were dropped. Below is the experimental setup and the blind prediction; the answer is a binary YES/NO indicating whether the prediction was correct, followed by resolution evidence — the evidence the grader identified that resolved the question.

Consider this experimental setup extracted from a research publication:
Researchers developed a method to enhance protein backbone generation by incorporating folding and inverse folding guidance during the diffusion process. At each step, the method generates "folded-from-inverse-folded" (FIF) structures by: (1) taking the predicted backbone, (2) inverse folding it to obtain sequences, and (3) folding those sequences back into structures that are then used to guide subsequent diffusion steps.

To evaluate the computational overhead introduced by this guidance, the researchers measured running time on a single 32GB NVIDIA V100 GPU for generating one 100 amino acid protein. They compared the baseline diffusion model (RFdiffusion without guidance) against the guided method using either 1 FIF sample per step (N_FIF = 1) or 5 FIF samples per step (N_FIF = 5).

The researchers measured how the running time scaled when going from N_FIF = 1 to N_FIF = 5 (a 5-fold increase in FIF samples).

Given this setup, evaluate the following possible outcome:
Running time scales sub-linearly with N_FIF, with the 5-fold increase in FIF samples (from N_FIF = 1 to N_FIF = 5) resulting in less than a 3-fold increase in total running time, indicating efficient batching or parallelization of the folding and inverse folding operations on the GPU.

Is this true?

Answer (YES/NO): YES